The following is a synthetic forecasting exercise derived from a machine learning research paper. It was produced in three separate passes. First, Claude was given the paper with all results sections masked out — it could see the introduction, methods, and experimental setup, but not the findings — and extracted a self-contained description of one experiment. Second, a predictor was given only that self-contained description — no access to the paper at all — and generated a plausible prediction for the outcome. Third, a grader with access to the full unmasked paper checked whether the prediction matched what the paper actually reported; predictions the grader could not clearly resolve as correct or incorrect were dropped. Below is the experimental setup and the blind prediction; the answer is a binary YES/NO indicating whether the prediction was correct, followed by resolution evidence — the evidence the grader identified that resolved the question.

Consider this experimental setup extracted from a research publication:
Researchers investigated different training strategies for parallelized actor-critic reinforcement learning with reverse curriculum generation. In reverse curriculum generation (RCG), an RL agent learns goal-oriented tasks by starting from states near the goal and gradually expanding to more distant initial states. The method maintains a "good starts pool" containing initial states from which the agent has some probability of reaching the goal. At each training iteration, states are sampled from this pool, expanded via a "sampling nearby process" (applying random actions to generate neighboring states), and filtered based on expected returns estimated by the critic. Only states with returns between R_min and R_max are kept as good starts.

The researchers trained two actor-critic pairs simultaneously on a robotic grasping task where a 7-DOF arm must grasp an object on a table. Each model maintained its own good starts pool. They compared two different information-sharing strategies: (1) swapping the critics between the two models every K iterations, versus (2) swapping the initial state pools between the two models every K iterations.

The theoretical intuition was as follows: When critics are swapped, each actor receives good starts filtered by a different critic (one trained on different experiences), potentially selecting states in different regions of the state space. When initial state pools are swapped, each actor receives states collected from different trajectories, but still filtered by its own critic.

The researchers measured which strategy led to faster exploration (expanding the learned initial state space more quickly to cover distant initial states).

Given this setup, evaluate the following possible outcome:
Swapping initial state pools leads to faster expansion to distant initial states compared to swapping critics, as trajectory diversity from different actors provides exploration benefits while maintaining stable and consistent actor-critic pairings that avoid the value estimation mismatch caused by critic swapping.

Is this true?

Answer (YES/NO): NO